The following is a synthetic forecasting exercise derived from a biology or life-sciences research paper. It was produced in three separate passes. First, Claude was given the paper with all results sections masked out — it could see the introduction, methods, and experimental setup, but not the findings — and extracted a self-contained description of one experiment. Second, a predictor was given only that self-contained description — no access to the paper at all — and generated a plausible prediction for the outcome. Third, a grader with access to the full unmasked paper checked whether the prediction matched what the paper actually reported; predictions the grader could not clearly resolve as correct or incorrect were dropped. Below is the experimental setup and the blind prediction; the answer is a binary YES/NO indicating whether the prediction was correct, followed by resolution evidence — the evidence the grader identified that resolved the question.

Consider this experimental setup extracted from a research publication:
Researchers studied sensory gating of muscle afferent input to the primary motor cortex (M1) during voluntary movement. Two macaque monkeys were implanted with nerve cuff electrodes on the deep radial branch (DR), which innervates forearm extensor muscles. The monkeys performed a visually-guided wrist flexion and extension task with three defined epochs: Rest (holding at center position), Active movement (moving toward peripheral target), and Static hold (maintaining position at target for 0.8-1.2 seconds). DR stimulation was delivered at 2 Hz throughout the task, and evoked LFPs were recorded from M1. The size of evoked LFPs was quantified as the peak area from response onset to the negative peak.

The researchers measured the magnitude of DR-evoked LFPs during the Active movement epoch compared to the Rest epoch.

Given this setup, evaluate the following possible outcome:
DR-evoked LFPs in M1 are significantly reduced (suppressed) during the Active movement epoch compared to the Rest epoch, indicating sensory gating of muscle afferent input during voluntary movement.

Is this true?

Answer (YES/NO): YES